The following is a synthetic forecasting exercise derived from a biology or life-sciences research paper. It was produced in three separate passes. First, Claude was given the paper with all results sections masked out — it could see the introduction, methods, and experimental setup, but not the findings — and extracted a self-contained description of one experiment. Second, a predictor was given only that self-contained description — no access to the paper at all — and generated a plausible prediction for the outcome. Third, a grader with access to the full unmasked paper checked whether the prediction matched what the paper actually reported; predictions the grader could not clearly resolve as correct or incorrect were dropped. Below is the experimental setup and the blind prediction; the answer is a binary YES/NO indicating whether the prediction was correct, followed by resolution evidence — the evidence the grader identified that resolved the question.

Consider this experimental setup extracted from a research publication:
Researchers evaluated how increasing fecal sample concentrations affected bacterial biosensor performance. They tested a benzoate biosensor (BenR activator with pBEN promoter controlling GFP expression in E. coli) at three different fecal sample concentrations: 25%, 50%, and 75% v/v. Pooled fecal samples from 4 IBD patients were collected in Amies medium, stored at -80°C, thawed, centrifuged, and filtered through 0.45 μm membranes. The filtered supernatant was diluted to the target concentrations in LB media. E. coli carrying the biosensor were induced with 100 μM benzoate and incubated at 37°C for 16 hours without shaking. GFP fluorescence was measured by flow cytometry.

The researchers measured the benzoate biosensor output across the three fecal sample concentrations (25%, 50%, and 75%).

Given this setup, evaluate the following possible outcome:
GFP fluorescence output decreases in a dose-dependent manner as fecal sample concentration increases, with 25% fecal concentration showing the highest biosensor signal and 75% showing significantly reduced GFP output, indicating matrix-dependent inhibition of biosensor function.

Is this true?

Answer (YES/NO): YES